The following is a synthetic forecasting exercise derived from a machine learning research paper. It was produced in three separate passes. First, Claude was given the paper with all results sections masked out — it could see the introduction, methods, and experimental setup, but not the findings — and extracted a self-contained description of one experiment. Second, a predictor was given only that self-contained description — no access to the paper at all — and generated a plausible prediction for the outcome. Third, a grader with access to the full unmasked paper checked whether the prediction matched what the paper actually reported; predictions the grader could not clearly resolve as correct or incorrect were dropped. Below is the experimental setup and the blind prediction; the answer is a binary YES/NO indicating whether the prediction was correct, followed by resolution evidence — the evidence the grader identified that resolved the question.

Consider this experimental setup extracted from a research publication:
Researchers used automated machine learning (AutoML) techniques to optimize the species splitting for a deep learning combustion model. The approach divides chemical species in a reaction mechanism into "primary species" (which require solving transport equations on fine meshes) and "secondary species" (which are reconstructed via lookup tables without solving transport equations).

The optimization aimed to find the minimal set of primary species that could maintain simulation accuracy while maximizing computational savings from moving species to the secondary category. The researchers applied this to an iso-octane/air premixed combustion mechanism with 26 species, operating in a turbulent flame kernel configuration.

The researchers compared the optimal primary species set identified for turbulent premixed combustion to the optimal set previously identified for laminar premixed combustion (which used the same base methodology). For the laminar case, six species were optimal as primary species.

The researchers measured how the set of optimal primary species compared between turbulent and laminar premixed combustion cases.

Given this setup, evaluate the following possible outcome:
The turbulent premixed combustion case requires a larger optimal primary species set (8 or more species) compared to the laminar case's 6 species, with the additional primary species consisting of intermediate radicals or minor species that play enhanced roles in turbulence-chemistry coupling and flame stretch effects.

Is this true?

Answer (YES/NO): NO